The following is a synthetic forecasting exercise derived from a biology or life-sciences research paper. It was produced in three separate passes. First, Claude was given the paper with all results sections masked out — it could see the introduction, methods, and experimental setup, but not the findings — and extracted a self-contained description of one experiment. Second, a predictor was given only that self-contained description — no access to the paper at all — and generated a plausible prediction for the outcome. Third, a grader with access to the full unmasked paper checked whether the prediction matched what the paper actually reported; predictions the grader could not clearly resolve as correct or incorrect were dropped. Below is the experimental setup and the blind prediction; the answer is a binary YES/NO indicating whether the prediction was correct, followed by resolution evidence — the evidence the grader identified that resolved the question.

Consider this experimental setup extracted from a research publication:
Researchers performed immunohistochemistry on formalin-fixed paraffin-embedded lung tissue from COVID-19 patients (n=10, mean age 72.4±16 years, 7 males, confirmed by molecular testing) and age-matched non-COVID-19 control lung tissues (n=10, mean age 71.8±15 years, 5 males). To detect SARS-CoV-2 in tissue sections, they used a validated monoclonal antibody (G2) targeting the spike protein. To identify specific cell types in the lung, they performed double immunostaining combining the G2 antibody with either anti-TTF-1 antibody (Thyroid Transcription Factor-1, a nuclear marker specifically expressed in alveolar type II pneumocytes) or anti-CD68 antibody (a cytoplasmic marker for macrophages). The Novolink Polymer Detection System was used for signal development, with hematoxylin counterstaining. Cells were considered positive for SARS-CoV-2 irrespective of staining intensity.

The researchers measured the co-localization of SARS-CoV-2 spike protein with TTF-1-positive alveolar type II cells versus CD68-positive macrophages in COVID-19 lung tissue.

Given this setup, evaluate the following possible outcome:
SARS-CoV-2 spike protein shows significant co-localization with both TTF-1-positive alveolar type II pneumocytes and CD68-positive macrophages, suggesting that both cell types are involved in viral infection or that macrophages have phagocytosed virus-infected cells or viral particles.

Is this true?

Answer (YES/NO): NO